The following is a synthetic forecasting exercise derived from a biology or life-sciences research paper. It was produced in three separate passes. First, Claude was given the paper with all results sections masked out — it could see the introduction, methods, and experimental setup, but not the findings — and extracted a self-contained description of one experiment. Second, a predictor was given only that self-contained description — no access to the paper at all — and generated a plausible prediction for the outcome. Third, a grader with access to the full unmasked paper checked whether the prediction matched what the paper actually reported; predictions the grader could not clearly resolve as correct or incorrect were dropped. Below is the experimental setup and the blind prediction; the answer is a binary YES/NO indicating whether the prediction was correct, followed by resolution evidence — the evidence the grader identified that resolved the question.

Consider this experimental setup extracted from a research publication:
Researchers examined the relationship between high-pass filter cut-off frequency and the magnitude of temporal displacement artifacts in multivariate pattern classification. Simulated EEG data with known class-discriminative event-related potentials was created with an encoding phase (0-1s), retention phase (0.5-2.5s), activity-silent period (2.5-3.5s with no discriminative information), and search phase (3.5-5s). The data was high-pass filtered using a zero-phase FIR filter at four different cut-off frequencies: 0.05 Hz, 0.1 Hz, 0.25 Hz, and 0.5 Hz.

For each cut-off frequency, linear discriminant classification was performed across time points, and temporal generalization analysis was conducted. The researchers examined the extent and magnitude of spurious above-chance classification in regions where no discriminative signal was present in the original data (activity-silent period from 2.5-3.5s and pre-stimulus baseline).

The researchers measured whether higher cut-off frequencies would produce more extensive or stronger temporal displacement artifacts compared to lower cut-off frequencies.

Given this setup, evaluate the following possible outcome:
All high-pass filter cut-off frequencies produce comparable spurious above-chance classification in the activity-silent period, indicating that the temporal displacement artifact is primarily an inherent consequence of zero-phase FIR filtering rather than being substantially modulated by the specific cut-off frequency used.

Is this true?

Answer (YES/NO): NO